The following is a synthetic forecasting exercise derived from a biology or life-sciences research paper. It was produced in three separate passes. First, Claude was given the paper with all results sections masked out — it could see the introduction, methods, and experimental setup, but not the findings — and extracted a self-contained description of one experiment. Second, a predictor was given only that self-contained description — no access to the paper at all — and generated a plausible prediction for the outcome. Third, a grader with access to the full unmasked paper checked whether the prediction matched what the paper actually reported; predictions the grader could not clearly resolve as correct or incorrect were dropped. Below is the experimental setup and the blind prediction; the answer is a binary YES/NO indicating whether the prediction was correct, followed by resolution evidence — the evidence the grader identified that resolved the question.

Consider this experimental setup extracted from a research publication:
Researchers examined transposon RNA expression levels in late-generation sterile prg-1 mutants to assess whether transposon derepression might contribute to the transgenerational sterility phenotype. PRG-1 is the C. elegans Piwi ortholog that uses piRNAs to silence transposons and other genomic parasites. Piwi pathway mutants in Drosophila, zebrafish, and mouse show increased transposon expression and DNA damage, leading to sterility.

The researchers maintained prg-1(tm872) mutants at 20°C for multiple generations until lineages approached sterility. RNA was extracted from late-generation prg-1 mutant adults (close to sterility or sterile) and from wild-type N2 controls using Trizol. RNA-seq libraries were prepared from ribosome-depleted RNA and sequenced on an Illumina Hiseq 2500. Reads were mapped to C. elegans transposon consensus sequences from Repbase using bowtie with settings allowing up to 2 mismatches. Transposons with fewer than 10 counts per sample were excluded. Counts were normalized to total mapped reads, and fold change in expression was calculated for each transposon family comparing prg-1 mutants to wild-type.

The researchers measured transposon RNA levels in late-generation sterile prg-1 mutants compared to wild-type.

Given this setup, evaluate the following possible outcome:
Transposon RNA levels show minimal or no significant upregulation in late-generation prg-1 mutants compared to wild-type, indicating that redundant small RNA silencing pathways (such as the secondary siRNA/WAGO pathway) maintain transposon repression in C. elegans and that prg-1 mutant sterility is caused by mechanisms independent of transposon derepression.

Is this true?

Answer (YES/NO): NO